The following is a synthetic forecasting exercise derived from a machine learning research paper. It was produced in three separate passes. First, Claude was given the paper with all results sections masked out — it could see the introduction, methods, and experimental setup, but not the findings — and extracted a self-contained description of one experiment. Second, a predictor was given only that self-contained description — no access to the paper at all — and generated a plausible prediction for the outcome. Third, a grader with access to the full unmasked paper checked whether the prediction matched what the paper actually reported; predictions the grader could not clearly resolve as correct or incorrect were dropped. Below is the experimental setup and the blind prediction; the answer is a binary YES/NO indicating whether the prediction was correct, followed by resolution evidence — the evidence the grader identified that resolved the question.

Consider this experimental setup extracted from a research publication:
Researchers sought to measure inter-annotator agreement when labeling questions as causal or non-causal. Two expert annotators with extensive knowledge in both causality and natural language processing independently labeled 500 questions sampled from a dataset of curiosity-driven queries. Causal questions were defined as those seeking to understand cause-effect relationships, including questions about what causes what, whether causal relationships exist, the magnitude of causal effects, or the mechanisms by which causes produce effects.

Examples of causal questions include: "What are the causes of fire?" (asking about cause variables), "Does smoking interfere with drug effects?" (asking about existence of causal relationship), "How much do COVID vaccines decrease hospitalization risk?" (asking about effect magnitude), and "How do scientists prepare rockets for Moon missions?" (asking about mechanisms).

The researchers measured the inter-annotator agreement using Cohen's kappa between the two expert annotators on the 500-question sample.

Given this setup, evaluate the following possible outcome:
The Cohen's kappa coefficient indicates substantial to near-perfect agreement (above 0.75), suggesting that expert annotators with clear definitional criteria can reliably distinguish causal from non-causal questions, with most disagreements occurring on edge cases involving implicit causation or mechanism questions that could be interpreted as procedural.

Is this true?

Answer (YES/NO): NO